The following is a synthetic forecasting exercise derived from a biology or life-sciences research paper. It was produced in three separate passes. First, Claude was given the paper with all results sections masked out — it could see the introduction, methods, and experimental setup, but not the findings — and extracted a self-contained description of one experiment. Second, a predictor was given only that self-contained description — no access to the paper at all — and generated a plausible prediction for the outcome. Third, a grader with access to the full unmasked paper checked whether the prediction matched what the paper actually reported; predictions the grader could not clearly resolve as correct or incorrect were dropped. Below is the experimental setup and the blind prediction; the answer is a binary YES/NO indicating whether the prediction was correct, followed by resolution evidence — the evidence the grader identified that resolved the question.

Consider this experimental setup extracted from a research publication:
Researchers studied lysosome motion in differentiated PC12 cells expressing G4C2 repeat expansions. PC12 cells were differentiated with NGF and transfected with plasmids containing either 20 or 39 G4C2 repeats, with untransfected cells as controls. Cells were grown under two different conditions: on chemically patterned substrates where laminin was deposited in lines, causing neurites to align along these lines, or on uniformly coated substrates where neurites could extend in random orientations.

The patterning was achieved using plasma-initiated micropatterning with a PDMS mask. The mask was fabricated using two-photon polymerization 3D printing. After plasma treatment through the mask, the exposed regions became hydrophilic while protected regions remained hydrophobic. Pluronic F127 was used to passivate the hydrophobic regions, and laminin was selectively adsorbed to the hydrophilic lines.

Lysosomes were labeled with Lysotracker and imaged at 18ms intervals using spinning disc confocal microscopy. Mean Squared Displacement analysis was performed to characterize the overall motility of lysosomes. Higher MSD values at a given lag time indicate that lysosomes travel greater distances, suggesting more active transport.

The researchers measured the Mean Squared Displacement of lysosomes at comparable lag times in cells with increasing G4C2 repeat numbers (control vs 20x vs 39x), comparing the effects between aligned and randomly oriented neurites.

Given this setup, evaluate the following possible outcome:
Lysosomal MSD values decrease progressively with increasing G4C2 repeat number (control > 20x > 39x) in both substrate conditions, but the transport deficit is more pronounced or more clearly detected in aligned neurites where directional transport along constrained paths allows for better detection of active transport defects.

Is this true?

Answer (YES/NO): NO